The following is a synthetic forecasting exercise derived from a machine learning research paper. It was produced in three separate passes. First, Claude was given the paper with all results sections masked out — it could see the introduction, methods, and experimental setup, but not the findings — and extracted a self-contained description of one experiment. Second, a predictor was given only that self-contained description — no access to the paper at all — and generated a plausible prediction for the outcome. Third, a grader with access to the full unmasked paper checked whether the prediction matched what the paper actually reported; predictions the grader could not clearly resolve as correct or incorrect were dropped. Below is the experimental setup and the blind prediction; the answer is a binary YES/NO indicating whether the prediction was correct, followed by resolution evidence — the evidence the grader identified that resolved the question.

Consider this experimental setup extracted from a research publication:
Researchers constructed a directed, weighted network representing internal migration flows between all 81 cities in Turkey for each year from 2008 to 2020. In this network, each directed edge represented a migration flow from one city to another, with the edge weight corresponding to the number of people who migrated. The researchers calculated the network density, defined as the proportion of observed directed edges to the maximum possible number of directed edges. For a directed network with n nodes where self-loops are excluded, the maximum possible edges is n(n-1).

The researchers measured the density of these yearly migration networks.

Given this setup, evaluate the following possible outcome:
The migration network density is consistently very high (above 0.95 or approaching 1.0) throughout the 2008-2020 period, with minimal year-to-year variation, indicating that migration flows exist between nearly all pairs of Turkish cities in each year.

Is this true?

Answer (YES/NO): YES